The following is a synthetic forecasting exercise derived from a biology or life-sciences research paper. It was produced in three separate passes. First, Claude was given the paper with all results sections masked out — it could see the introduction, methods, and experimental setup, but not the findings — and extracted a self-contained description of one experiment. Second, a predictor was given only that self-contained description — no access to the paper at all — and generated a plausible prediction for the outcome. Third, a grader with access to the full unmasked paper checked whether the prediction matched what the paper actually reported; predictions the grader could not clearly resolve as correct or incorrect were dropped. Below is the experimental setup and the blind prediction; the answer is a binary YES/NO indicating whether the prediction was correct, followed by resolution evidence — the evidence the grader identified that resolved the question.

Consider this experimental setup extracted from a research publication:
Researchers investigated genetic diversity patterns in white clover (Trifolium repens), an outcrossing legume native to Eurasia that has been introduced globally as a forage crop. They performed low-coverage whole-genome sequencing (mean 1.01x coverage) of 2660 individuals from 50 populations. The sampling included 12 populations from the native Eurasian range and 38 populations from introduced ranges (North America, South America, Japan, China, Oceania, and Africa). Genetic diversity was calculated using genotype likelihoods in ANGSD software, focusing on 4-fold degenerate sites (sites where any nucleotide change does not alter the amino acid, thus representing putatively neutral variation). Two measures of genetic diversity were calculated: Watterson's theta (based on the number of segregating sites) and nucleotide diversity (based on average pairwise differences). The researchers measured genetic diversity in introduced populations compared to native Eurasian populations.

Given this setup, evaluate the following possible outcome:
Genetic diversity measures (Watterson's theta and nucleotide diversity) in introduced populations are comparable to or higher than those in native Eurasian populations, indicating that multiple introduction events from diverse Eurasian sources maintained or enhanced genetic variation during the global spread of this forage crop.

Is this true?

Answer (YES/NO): YES